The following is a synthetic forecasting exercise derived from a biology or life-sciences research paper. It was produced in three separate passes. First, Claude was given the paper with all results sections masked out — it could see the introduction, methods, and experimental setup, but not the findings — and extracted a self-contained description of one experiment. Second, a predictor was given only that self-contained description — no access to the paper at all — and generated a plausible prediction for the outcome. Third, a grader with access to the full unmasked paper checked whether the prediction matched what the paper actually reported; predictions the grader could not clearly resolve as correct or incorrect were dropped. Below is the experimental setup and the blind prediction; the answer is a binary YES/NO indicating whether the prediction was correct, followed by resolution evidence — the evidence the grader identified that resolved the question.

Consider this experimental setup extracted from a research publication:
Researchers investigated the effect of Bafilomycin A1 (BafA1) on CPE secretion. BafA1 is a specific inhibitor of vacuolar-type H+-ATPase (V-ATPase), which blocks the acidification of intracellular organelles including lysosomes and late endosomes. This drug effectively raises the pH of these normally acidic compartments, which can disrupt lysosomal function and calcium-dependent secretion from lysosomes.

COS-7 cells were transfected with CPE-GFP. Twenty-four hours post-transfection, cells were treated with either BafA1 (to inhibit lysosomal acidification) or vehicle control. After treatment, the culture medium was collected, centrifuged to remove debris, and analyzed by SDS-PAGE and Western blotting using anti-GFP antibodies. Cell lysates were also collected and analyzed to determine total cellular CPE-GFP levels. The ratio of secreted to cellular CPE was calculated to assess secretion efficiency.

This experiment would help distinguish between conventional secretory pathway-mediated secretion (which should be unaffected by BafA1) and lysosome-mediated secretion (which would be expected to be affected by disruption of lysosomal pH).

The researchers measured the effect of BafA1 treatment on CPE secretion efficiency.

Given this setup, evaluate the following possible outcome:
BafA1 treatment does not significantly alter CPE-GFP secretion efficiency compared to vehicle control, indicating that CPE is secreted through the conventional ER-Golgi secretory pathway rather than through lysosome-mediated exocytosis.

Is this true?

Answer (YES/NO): NO